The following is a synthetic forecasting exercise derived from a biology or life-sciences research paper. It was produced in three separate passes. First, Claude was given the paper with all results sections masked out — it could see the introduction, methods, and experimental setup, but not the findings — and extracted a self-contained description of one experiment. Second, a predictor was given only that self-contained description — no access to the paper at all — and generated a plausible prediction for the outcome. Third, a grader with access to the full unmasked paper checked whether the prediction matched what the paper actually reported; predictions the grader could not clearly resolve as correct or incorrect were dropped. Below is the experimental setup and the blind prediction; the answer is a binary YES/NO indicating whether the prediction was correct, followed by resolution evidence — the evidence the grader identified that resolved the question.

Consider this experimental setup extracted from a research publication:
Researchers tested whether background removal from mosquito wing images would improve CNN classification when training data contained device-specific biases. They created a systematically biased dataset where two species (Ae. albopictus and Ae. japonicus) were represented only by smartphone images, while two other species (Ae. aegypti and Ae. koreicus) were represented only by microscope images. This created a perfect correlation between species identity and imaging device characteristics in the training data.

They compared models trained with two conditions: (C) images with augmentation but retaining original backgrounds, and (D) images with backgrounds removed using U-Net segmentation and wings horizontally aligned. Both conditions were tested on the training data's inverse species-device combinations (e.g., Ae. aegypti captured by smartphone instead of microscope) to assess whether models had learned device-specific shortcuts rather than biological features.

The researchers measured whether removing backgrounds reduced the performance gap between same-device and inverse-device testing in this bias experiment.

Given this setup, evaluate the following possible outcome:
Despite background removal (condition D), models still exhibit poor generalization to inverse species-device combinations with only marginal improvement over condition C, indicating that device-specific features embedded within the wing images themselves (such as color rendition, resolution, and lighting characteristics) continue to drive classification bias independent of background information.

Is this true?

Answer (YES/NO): YES